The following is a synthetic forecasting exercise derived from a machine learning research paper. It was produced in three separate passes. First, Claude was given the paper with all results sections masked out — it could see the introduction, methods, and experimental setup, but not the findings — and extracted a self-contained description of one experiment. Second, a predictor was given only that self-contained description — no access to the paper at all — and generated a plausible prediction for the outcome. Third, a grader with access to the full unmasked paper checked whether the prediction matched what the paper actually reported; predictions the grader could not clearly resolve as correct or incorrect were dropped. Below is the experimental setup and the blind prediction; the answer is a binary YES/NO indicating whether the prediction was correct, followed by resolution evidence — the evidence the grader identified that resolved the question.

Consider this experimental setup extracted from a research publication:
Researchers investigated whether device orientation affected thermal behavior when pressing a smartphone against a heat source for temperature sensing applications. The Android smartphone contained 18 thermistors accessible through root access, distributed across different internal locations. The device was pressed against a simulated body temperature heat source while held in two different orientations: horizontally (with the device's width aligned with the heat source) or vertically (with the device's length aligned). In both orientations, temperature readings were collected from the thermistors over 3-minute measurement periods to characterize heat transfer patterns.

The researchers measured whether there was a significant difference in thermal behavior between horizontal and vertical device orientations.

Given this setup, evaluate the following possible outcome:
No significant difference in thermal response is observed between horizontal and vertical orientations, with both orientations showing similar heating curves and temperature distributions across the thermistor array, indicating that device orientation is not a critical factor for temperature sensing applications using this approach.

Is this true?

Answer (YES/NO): YES